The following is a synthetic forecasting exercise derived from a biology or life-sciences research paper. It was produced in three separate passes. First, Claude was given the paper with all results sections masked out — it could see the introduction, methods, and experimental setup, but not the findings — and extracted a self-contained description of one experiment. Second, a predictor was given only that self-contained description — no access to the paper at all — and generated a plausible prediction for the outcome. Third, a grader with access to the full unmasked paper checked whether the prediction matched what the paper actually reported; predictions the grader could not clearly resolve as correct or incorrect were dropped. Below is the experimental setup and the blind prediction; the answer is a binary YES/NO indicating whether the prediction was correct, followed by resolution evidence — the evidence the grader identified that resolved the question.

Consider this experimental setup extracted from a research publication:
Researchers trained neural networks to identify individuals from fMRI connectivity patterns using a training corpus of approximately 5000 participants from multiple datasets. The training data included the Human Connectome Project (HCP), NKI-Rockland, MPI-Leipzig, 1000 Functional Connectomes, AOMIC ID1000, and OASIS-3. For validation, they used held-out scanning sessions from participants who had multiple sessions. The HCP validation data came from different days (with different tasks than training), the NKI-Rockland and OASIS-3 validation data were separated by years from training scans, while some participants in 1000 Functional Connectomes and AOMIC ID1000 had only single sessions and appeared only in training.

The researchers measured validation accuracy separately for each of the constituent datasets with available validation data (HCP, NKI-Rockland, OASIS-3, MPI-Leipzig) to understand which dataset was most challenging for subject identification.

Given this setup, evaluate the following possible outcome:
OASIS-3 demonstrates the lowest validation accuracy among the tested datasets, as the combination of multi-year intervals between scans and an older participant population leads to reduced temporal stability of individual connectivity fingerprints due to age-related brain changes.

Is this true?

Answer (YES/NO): YES